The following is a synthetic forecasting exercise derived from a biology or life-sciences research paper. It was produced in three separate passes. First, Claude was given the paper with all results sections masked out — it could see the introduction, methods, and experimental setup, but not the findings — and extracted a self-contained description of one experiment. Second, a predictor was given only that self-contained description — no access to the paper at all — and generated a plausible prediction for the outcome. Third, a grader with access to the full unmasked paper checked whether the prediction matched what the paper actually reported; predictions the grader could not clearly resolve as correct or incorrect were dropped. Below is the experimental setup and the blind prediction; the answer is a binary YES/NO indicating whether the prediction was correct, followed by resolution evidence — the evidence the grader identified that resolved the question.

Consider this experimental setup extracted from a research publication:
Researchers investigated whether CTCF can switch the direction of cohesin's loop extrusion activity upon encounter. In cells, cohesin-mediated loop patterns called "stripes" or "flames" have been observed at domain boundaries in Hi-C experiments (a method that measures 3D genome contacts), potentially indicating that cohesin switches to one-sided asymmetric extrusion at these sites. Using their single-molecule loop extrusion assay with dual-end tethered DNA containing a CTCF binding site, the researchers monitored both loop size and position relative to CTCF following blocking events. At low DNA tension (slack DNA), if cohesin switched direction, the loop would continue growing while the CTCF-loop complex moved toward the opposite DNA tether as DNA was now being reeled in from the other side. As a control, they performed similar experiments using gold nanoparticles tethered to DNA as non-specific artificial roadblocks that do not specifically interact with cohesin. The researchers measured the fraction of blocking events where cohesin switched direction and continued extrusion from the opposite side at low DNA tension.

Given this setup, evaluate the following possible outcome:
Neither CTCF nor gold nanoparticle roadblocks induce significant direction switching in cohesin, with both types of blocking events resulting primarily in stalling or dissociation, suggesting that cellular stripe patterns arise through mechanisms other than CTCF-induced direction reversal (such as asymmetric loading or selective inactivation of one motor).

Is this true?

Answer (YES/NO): NO